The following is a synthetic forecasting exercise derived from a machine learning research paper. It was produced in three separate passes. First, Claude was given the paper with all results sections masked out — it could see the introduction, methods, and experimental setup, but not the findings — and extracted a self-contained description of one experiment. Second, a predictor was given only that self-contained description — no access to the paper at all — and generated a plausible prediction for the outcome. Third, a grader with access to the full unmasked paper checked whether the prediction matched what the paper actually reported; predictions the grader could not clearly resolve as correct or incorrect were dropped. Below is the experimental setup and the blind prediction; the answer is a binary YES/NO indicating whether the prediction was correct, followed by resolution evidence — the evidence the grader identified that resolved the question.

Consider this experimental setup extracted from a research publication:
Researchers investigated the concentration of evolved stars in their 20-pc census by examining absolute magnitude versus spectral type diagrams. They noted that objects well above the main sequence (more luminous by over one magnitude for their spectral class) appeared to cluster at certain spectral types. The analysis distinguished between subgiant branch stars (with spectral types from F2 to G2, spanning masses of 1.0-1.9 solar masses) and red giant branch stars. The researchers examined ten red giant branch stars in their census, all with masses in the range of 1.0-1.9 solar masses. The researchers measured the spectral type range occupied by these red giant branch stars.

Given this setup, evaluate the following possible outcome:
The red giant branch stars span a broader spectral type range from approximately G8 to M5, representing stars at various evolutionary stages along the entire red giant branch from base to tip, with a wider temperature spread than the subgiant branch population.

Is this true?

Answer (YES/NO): NO